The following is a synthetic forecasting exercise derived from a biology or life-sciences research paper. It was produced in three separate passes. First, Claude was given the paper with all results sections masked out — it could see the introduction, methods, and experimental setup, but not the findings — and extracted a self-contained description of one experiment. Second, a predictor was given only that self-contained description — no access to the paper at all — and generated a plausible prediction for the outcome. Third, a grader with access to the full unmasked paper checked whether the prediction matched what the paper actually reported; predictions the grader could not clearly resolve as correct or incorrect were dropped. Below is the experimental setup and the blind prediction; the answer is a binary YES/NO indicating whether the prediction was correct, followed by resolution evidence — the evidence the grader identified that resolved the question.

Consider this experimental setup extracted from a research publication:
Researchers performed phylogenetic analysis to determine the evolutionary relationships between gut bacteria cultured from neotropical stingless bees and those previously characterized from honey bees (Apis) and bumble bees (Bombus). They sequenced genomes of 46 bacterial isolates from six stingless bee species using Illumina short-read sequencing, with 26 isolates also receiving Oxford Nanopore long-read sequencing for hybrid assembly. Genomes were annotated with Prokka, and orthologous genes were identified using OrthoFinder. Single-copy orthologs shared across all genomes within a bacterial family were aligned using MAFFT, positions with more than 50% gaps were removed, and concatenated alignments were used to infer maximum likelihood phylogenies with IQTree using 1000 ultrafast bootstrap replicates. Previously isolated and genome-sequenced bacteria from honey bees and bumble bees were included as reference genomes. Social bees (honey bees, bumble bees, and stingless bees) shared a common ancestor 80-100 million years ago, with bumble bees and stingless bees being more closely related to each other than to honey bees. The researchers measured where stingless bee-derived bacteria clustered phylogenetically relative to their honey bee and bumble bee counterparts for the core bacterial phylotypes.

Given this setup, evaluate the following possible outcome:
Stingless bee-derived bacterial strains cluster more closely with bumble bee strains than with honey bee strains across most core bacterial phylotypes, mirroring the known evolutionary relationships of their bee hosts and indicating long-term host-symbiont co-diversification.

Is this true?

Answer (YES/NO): NO